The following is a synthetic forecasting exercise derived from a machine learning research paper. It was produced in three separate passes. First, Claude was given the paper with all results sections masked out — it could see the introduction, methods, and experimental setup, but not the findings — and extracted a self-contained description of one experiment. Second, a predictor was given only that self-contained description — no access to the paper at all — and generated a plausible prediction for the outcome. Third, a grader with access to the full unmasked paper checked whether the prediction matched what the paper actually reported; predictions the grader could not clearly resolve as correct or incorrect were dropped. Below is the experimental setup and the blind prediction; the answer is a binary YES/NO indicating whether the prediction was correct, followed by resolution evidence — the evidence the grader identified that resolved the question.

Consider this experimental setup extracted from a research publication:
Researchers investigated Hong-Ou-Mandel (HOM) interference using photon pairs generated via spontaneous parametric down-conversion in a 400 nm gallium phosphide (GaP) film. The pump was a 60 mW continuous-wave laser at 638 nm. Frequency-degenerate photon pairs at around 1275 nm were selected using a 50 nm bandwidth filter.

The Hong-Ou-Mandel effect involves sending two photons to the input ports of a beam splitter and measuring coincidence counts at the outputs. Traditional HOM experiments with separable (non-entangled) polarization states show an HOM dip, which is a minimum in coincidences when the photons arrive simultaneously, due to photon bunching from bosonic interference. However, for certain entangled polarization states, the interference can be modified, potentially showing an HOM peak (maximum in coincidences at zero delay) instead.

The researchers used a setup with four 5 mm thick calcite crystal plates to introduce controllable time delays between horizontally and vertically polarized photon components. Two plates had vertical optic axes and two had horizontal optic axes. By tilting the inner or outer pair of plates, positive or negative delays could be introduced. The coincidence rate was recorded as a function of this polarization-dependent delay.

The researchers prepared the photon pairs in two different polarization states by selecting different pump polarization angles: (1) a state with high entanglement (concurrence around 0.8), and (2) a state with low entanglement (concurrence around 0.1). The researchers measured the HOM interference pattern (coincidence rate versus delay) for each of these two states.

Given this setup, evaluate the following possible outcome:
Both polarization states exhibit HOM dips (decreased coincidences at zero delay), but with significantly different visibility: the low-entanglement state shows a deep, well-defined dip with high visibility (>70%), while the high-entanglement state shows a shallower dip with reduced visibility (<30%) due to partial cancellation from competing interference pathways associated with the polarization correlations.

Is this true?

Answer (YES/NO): NO